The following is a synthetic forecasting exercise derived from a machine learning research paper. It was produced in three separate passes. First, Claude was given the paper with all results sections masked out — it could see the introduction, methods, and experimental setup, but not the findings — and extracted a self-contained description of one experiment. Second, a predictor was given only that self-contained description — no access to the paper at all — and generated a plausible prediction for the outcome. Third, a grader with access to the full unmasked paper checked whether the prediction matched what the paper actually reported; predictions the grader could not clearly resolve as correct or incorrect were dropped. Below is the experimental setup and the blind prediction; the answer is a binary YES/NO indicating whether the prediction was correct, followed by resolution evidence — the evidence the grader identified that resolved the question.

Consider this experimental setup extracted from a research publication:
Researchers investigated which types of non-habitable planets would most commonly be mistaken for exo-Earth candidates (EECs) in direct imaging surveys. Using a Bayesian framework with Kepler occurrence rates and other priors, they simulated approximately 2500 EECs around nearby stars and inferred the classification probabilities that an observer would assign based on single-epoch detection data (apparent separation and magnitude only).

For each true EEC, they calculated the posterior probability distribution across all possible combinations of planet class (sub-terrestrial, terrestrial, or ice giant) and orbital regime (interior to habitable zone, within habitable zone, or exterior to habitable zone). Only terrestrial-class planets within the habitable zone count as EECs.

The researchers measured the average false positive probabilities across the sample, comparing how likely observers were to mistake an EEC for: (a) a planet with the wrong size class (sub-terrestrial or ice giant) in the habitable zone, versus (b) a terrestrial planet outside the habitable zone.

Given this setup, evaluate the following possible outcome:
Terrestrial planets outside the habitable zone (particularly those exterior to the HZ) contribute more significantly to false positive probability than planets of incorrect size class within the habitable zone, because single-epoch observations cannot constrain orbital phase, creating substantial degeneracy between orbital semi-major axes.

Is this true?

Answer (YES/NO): NO